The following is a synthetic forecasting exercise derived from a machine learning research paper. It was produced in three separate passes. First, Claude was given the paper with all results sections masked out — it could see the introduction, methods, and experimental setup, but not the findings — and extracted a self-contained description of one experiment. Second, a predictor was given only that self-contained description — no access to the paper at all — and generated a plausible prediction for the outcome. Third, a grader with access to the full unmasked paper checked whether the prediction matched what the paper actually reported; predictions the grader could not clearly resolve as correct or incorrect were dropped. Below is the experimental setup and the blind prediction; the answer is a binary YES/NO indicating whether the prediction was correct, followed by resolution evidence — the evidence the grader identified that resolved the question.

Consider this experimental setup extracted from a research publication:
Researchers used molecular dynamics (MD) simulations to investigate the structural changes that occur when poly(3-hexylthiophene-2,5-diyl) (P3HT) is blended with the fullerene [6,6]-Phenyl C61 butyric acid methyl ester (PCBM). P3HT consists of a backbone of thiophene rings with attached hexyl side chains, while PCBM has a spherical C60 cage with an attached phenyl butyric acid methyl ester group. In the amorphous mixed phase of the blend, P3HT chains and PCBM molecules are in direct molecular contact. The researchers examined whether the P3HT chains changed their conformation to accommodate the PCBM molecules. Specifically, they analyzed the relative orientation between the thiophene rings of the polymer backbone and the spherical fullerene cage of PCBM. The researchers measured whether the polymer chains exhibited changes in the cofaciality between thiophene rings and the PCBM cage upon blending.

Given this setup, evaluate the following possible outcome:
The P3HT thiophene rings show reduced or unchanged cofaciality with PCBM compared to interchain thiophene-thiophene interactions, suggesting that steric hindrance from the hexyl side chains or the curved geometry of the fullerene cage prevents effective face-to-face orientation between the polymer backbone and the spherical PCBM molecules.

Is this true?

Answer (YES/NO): NO